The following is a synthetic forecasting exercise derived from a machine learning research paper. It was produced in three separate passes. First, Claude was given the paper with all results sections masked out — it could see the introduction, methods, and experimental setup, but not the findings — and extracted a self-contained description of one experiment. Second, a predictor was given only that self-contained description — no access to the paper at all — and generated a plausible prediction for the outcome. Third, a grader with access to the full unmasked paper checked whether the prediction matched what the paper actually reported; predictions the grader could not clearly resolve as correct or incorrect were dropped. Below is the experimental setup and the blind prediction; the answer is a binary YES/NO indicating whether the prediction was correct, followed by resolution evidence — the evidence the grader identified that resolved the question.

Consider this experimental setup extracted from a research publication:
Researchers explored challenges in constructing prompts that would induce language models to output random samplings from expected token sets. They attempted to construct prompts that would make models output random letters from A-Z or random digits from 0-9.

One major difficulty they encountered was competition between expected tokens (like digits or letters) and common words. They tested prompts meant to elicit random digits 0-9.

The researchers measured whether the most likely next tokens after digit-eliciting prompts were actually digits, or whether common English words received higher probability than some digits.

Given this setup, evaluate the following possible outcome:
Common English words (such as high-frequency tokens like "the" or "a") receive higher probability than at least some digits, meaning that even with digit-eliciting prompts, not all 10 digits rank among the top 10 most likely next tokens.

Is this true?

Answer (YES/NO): YES